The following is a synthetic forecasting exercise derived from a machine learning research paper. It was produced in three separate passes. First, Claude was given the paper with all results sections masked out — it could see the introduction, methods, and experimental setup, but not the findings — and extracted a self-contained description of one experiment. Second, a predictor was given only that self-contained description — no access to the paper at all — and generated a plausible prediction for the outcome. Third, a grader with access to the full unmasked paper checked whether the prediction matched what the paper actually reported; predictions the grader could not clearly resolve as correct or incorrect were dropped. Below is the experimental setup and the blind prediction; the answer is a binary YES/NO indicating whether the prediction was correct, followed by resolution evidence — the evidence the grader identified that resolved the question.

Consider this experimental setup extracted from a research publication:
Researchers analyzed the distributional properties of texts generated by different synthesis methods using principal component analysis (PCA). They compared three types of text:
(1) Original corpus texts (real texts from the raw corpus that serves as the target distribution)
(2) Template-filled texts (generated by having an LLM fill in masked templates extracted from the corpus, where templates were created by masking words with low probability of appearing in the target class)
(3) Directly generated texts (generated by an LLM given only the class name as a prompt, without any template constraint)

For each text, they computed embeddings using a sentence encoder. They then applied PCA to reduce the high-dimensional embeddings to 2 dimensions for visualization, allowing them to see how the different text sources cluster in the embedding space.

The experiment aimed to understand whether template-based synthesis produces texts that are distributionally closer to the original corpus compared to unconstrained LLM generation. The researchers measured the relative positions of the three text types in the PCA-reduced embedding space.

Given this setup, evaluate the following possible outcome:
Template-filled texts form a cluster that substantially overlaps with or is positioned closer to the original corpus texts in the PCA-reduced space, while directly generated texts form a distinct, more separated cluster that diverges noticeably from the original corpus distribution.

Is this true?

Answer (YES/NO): YES